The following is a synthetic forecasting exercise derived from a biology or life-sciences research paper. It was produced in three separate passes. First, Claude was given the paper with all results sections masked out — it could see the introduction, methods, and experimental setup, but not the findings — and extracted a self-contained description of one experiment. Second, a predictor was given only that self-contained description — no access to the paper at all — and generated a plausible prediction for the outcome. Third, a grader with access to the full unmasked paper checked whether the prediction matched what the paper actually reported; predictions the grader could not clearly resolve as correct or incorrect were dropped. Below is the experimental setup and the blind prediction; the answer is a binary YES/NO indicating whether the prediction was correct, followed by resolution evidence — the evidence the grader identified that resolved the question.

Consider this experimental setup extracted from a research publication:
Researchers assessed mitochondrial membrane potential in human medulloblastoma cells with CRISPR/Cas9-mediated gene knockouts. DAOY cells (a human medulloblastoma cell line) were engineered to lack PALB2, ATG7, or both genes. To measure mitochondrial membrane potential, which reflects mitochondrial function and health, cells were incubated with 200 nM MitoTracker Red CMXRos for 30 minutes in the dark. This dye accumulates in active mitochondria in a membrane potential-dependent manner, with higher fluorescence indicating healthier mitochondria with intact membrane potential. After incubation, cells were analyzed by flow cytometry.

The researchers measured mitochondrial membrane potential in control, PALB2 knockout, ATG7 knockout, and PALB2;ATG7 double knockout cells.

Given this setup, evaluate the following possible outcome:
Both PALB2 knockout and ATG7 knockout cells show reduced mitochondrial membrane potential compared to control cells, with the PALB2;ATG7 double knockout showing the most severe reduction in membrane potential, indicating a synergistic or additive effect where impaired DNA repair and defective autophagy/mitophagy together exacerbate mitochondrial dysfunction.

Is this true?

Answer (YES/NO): NO